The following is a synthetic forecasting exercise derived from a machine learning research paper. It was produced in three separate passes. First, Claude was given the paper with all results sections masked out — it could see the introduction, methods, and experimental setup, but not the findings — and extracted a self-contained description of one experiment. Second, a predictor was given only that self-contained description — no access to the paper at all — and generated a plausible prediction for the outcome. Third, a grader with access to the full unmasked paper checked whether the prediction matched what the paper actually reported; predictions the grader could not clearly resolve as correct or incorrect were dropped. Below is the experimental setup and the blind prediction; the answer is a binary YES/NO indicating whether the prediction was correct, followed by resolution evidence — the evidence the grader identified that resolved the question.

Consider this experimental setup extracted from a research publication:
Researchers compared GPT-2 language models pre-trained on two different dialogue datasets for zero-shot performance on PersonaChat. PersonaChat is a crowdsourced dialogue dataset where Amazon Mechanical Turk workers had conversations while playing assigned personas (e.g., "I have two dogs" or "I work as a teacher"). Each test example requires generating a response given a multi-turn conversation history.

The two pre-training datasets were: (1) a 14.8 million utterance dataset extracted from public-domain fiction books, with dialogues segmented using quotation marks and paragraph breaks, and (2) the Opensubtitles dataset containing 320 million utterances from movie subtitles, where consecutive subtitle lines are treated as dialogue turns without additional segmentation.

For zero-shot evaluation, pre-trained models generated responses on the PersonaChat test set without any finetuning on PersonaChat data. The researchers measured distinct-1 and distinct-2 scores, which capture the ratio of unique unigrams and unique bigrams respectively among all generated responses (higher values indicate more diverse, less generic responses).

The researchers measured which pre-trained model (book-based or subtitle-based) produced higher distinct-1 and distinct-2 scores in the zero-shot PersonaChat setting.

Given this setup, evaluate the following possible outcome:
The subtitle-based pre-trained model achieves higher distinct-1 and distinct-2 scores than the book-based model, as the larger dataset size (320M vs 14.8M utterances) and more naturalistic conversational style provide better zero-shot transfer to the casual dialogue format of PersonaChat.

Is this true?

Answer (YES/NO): YES